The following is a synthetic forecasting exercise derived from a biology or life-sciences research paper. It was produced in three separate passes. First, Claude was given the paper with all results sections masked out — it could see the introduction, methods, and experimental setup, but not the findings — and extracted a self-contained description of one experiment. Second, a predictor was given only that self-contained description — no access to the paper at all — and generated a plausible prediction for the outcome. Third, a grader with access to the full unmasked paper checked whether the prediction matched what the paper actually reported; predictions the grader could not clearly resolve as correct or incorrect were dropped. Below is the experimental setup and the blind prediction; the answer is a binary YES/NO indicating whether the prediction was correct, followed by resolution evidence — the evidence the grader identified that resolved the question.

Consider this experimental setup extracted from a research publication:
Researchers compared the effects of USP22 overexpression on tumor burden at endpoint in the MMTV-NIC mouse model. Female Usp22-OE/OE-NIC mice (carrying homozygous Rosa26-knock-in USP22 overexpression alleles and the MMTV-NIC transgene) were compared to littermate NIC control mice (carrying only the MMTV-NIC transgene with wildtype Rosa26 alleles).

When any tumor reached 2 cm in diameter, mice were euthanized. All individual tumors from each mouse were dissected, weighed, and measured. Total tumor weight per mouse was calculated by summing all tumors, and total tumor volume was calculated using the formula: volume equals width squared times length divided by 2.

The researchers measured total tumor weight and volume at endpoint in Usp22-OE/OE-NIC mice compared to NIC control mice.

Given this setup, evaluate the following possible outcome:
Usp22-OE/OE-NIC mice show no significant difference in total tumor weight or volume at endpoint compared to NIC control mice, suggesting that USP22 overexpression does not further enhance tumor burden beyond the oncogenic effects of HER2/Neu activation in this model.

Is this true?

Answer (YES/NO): YES